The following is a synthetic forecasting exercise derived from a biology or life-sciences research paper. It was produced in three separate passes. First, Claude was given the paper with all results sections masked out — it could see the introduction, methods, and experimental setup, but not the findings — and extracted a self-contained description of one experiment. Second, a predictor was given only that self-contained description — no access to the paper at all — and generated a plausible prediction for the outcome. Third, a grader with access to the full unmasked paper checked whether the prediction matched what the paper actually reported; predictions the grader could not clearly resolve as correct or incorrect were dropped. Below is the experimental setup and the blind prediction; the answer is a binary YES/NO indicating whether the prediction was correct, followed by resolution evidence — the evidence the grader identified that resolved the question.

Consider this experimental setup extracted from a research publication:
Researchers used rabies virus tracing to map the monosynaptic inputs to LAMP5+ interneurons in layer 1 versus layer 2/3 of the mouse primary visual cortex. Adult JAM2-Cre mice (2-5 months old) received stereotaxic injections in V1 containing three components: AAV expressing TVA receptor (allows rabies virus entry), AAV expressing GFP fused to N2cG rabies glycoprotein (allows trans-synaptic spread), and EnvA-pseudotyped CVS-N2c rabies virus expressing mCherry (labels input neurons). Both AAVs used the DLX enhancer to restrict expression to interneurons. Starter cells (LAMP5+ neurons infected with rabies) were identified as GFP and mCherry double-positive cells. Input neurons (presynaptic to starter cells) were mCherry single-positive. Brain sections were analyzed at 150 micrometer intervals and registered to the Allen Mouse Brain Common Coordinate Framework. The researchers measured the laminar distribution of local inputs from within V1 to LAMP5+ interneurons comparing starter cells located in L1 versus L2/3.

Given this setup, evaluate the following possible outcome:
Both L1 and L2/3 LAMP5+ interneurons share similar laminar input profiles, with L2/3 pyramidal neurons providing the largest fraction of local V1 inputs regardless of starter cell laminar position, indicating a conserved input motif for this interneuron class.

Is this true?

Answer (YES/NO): NO